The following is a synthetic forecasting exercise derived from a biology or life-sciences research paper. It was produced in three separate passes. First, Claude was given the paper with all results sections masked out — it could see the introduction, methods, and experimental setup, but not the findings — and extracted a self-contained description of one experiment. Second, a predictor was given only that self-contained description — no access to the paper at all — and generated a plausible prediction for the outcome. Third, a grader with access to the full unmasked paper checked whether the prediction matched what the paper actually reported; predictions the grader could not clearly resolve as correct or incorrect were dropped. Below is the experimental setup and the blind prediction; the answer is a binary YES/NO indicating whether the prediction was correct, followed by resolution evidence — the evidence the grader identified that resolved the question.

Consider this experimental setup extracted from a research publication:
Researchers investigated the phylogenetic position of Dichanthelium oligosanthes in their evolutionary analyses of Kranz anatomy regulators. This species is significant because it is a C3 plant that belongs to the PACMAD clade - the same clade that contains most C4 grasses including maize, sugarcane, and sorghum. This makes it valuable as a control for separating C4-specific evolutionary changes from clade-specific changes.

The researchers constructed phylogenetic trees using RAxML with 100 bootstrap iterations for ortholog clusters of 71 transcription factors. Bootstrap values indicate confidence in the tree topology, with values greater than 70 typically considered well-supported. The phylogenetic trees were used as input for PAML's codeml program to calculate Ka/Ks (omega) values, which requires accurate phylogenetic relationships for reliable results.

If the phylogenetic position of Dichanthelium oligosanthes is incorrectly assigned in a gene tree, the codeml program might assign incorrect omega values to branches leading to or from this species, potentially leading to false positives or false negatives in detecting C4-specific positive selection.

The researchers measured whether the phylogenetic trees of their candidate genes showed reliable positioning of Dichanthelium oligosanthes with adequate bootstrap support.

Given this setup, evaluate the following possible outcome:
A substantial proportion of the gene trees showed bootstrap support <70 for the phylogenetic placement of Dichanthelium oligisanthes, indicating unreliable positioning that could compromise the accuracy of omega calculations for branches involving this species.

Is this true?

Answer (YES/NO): YES